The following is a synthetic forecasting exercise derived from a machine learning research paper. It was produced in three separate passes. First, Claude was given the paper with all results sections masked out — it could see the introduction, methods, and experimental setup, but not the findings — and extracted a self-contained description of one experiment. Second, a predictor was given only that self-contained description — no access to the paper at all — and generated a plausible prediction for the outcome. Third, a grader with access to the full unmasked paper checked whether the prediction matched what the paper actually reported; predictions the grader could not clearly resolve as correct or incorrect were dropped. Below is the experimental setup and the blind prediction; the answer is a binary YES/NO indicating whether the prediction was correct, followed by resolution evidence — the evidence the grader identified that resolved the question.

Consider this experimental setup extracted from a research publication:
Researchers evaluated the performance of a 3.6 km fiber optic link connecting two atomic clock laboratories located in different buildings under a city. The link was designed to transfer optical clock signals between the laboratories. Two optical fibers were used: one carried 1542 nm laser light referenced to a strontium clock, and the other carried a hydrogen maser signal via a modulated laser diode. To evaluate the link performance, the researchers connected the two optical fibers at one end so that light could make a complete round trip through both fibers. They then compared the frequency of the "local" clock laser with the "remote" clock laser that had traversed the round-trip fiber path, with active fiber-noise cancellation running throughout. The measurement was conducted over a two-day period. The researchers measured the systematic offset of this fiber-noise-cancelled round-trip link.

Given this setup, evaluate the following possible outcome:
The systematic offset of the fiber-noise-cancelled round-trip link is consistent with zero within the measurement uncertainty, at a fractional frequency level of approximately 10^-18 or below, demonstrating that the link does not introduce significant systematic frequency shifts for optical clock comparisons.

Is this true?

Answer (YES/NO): YES